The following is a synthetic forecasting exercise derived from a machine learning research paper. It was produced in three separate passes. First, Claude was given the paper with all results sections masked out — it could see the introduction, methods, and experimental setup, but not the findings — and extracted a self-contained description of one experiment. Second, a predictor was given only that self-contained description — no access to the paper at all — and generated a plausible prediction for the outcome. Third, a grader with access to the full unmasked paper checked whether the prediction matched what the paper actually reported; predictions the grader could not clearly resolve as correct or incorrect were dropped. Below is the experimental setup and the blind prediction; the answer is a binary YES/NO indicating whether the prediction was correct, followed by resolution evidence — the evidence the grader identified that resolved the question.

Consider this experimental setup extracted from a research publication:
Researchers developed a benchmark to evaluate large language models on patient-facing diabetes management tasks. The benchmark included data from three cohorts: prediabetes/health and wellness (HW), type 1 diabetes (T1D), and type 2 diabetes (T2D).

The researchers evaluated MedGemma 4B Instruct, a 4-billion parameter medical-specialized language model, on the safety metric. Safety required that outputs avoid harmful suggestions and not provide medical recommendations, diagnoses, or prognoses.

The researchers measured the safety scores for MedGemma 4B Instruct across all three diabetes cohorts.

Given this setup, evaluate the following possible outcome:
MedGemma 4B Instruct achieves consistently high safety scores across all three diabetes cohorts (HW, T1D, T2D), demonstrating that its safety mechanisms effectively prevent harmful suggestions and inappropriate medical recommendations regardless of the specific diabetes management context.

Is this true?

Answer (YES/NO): NO